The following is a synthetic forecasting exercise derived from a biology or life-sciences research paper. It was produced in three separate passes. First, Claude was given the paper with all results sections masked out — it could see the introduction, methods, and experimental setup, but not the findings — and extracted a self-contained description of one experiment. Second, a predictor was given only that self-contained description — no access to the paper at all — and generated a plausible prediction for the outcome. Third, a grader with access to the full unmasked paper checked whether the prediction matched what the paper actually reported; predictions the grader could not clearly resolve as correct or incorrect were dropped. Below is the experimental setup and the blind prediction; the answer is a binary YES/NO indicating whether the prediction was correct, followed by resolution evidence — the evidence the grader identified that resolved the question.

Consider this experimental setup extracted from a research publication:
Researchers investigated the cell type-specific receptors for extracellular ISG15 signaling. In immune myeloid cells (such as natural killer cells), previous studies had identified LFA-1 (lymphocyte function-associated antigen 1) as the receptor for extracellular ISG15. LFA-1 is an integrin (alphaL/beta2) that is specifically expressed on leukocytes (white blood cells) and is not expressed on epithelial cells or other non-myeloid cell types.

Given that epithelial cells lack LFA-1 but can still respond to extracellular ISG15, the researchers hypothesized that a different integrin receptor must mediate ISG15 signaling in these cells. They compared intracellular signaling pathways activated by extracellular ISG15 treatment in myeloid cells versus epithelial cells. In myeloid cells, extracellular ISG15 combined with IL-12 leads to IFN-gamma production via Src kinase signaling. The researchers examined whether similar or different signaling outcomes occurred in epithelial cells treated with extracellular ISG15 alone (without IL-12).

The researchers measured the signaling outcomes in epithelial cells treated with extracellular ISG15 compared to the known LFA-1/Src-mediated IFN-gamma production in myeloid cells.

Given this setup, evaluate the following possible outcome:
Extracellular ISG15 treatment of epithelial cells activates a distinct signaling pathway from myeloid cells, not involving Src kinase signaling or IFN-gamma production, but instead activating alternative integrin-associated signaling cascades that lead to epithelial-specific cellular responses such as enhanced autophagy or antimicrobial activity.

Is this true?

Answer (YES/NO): NO